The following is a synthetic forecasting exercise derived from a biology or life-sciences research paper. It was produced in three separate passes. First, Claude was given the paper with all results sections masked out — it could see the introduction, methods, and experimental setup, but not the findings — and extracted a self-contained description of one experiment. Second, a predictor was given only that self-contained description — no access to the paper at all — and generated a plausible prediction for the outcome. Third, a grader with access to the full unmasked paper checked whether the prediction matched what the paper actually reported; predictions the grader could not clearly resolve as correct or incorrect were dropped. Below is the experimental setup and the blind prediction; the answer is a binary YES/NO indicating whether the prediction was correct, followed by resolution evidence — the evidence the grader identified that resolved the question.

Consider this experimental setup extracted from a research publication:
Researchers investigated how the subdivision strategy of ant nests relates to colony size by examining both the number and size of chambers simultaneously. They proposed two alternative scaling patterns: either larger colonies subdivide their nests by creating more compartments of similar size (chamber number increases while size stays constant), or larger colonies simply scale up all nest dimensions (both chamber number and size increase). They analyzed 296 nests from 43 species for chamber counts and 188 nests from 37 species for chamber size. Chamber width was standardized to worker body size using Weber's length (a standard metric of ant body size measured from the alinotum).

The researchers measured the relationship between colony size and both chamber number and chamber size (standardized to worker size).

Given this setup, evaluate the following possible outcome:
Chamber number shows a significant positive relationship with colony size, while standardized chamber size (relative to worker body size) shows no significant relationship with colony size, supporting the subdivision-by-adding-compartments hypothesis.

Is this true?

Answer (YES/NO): YES